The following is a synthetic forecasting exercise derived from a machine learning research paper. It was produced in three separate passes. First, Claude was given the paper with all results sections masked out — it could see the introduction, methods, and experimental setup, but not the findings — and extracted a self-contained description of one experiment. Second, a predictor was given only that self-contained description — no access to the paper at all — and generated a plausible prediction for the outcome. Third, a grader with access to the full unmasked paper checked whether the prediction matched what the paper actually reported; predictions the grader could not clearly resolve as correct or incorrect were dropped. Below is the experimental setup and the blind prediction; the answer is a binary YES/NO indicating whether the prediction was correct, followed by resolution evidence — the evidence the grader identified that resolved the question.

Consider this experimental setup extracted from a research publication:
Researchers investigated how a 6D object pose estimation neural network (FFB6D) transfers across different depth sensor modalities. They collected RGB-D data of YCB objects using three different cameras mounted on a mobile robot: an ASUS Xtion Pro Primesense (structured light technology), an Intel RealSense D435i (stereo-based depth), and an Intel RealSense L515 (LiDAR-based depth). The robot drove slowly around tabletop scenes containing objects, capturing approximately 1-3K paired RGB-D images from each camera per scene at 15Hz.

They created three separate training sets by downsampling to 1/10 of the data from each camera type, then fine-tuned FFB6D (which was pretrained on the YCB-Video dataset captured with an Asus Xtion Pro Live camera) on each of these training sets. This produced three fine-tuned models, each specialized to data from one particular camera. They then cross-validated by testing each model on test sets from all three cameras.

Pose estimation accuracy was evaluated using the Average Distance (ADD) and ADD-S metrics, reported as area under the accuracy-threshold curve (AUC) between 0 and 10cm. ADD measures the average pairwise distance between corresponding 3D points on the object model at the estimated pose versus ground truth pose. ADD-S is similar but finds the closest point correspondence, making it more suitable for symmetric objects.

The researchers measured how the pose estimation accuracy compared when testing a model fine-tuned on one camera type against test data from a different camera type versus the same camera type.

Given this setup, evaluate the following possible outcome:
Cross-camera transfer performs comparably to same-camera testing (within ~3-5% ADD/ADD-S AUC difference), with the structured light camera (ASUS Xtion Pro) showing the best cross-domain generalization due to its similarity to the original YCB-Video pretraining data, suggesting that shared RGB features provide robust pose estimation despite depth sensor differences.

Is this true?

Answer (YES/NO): NO